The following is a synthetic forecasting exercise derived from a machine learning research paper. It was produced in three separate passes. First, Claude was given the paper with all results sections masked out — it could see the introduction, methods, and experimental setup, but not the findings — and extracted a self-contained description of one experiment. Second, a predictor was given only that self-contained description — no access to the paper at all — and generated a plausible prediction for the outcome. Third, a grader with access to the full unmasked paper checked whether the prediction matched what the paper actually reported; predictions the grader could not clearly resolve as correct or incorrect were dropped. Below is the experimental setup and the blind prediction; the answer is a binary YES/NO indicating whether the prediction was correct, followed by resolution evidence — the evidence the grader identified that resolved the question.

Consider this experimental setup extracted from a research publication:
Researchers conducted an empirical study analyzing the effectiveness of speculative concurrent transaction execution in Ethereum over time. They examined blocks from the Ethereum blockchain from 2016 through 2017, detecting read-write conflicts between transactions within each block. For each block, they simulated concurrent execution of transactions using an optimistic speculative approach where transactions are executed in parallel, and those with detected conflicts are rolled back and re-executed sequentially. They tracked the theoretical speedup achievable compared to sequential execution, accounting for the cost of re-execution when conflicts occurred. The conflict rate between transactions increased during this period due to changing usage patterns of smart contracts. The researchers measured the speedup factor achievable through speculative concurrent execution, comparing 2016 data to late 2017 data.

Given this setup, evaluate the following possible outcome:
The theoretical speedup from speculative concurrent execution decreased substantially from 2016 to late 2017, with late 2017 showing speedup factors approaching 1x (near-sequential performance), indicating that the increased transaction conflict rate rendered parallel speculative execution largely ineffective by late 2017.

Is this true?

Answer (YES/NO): NO